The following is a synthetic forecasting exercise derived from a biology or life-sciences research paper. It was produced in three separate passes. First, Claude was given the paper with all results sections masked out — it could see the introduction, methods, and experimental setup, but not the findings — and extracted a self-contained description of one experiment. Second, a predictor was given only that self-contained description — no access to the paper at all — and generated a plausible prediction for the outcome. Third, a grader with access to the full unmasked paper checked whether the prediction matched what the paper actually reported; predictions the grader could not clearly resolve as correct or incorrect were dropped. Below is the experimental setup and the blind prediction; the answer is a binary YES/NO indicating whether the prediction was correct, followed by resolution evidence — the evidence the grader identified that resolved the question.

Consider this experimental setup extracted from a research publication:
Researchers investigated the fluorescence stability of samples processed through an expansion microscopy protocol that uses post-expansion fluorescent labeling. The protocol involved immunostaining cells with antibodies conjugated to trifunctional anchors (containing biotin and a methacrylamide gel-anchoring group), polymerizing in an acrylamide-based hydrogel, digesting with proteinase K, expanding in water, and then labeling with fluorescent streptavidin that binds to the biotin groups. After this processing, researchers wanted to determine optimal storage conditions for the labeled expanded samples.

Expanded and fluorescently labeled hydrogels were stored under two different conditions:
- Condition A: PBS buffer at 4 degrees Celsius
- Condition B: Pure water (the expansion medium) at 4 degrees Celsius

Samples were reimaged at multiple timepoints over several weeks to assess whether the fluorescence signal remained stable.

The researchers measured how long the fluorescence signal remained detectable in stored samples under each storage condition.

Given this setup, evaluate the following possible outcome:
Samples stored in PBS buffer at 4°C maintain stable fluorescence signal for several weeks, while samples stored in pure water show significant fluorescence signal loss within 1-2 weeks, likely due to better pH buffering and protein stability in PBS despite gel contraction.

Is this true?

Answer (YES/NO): YES